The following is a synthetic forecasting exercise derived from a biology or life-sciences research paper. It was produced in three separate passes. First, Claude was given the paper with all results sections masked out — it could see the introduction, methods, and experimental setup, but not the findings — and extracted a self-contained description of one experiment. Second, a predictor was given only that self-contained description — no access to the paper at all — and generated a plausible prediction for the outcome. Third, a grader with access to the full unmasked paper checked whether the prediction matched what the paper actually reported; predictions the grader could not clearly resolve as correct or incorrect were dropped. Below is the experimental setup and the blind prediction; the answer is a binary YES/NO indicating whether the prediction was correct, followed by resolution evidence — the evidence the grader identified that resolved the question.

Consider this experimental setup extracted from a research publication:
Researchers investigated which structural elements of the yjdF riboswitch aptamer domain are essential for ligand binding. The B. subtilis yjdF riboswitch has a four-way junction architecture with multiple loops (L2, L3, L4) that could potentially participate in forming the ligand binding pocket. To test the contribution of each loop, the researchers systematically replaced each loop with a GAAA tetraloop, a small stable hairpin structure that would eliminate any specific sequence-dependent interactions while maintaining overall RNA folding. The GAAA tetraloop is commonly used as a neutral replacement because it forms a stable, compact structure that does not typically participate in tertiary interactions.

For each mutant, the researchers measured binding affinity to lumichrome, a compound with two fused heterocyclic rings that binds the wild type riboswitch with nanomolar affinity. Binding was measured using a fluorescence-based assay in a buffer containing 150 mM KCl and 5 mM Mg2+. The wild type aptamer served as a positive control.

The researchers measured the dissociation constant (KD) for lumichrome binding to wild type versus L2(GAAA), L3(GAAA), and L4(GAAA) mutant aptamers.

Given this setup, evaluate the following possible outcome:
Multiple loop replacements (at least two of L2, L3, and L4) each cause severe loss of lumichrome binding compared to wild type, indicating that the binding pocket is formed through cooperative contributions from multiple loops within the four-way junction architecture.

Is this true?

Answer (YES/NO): NO